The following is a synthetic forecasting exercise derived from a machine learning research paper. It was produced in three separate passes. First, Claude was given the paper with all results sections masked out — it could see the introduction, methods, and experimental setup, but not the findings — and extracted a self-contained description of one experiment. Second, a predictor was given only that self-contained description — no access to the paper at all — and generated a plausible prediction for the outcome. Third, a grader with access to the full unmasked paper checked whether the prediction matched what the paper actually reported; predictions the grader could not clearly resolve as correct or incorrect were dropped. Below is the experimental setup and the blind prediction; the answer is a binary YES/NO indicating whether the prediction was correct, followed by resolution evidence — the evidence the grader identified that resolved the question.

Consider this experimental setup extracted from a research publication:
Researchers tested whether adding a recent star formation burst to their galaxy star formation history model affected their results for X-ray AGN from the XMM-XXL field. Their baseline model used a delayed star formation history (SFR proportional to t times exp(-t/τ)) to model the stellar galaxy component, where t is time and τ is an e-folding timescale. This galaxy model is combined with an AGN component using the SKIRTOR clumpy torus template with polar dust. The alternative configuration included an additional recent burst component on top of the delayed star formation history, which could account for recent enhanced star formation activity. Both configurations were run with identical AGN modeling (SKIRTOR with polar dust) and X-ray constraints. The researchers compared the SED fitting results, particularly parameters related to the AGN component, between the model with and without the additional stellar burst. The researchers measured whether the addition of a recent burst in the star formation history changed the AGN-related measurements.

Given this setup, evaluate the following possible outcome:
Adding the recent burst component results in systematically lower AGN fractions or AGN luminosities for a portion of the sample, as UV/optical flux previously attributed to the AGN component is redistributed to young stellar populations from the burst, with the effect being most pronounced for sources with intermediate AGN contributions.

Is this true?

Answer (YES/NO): NO